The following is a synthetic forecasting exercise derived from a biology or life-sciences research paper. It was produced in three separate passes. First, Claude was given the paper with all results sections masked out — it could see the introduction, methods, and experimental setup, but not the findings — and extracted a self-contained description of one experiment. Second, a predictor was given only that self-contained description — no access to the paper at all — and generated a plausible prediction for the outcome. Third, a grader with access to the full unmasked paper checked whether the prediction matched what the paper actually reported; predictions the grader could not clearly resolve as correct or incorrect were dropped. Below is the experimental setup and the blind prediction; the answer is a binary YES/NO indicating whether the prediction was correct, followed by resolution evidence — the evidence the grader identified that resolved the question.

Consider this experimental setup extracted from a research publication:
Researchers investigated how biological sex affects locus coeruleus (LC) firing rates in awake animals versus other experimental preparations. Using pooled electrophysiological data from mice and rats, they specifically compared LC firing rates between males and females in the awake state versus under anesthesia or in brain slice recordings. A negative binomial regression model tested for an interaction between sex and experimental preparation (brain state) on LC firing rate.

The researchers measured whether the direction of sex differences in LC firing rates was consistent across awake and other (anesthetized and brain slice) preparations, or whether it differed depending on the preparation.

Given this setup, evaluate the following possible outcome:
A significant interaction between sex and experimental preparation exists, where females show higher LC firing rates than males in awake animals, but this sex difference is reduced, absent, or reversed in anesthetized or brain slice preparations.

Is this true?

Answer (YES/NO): NO